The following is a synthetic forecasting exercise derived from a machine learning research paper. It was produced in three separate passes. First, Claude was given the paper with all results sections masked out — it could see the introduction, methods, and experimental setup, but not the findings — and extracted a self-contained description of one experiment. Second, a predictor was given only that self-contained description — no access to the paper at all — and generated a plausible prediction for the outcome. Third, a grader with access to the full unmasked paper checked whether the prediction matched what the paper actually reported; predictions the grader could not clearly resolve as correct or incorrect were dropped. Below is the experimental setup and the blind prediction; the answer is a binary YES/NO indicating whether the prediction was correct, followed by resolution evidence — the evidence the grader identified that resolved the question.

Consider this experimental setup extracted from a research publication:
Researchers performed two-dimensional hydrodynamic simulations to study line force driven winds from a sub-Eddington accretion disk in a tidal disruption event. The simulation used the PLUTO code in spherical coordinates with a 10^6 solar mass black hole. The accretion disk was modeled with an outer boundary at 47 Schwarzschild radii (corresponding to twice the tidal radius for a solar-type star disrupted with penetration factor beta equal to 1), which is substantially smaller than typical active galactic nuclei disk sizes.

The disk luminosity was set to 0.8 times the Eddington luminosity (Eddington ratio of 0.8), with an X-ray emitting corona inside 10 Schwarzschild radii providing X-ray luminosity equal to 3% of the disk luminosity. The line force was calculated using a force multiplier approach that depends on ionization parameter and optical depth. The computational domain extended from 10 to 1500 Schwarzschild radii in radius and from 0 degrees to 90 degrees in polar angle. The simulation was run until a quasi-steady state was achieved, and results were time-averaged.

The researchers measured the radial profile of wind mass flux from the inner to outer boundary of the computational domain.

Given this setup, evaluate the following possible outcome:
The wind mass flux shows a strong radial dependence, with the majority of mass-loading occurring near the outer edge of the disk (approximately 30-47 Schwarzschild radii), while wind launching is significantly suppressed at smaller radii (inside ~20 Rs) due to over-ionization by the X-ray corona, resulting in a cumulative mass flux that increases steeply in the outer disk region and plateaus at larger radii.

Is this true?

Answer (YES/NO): NO